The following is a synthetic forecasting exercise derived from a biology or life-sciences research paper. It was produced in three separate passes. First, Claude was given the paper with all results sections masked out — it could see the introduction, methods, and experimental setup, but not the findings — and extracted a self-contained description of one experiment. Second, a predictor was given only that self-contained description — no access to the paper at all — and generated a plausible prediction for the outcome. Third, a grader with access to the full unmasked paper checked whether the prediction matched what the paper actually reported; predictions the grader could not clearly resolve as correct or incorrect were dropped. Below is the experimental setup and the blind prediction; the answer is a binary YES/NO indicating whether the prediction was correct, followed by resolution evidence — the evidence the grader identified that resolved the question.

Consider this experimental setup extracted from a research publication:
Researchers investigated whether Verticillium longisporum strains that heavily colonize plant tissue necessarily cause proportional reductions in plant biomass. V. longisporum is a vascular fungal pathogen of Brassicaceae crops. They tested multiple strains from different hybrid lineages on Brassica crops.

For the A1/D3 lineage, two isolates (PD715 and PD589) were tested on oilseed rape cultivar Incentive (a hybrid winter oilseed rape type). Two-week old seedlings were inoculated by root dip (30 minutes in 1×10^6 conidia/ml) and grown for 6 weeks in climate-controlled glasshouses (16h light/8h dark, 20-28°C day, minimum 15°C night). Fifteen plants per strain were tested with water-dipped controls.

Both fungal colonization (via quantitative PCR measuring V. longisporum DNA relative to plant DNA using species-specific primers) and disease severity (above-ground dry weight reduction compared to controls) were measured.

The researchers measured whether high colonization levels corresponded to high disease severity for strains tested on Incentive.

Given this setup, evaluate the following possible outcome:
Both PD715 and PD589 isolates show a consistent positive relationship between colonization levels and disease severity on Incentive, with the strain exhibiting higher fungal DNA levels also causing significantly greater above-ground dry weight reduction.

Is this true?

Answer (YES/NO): NO